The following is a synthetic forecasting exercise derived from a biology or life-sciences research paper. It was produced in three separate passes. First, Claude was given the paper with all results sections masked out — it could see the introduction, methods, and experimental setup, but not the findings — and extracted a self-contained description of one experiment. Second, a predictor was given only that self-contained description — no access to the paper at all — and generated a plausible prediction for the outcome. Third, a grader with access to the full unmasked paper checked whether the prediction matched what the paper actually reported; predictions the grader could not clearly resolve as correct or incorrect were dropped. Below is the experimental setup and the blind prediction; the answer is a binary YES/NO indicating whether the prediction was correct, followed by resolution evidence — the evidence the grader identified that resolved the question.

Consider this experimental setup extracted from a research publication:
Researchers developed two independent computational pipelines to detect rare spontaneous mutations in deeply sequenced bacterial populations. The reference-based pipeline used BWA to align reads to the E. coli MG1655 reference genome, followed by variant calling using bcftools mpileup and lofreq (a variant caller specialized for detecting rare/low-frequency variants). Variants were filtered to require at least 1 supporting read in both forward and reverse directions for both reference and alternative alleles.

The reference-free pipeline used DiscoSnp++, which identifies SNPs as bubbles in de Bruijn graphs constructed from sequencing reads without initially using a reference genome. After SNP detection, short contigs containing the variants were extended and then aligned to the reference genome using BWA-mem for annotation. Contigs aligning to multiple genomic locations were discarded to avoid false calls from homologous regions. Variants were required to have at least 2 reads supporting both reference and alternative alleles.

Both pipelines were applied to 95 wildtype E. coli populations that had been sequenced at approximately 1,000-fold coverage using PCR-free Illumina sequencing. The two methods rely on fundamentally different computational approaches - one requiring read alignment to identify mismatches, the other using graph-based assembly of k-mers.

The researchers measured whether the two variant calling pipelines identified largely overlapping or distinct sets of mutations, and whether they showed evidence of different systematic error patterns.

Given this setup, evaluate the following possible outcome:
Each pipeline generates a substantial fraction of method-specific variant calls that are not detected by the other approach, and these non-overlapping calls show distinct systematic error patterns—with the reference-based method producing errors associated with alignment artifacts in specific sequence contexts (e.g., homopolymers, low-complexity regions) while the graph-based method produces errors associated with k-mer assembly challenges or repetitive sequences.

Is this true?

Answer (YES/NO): NO